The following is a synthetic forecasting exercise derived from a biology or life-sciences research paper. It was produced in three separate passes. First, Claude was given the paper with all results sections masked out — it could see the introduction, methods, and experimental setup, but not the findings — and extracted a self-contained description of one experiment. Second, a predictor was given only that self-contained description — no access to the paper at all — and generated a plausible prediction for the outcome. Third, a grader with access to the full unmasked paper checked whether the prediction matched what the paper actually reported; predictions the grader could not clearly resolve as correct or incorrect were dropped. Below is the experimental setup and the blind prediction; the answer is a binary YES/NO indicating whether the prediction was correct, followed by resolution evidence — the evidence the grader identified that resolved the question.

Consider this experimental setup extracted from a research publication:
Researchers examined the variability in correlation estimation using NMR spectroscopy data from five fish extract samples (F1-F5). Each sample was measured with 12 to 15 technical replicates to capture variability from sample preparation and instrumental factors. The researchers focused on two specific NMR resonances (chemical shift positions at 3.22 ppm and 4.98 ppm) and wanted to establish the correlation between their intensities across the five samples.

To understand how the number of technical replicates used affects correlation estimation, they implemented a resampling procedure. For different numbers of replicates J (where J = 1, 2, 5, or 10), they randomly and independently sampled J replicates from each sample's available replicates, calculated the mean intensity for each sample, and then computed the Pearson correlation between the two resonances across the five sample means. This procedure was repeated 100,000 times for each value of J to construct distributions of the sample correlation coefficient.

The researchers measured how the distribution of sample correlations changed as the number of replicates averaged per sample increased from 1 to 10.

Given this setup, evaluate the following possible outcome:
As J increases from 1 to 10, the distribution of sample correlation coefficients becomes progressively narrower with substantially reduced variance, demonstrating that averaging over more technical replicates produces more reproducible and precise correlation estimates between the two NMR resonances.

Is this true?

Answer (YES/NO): YES